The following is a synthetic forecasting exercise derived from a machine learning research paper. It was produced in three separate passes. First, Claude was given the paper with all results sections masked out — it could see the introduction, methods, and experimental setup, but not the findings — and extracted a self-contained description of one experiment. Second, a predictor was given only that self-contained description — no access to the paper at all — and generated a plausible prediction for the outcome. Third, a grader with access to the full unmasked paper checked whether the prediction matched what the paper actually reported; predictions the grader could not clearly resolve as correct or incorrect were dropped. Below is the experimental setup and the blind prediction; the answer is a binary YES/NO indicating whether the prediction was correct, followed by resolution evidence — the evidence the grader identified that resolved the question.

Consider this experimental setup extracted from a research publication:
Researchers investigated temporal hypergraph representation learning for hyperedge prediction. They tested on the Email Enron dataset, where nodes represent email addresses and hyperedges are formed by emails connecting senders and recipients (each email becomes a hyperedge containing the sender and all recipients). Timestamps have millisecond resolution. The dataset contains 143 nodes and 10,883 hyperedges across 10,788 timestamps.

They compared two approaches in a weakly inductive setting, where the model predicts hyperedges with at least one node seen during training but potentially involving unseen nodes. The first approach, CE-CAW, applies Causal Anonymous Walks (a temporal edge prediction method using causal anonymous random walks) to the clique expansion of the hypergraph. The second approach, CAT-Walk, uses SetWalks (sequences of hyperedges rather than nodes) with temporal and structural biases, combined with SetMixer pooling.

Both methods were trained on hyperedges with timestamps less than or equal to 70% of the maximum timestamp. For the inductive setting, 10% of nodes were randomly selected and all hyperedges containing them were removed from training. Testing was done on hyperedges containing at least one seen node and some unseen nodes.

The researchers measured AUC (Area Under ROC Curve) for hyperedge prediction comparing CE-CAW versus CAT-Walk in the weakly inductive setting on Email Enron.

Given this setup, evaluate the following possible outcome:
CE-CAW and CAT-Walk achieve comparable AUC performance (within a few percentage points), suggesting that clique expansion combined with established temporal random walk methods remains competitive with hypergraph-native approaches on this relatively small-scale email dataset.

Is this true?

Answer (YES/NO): NO